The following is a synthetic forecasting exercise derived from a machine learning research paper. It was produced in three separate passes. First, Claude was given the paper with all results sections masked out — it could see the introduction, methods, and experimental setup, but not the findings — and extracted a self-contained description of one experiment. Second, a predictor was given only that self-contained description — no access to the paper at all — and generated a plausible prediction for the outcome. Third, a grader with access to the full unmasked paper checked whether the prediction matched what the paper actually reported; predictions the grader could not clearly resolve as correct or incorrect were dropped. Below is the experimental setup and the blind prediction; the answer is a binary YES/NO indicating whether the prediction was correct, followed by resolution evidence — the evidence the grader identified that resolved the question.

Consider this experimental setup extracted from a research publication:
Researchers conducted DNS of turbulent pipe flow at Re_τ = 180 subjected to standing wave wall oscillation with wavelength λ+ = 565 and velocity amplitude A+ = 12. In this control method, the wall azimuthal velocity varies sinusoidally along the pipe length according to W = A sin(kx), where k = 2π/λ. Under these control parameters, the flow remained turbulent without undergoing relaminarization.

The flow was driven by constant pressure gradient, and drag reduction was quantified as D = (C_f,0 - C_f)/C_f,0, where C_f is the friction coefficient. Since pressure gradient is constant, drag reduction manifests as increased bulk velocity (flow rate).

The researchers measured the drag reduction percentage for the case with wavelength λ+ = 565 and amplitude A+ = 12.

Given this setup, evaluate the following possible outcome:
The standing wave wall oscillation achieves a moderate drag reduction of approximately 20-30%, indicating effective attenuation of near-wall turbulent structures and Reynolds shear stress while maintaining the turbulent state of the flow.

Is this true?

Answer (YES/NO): NO